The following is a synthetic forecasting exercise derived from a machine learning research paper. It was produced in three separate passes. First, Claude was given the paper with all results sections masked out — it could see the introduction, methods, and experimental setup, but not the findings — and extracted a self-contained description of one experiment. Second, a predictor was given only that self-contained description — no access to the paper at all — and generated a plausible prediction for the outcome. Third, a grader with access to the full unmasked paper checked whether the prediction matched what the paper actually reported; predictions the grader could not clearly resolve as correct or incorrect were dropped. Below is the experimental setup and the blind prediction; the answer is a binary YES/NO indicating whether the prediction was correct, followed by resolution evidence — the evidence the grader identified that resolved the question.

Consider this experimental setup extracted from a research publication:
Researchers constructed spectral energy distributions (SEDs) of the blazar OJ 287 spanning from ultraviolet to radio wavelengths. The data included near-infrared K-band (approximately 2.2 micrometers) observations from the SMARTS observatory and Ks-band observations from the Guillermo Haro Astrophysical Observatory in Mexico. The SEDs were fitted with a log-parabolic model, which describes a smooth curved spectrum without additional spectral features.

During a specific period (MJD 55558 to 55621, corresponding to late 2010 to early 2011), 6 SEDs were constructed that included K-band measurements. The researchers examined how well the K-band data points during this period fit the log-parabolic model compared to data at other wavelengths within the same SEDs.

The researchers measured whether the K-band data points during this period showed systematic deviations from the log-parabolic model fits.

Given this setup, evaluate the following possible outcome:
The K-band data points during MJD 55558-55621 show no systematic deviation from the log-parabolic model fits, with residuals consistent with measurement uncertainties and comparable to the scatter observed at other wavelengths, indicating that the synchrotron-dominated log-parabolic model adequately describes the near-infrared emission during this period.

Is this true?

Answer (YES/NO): NO